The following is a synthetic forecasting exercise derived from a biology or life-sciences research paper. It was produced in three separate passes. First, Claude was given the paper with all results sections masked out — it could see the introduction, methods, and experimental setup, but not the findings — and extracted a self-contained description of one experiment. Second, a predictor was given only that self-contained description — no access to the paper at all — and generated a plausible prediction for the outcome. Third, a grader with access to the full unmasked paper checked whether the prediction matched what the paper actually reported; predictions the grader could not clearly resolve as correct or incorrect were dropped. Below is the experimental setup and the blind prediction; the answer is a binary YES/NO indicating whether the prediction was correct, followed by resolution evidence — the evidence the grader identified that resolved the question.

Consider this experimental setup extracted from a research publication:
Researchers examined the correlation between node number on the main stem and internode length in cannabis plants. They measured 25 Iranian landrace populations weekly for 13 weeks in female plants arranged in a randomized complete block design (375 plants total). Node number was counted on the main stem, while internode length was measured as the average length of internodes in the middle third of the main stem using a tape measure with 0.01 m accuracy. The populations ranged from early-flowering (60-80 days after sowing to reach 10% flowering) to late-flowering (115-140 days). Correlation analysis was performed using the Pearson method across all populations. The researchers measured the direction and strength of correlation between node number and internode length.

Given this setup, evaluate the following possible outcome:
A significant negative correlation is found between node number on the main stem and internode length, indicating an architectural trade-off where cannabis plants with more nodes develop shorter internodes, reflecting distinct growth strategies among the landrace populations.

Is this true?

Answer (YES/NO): YES